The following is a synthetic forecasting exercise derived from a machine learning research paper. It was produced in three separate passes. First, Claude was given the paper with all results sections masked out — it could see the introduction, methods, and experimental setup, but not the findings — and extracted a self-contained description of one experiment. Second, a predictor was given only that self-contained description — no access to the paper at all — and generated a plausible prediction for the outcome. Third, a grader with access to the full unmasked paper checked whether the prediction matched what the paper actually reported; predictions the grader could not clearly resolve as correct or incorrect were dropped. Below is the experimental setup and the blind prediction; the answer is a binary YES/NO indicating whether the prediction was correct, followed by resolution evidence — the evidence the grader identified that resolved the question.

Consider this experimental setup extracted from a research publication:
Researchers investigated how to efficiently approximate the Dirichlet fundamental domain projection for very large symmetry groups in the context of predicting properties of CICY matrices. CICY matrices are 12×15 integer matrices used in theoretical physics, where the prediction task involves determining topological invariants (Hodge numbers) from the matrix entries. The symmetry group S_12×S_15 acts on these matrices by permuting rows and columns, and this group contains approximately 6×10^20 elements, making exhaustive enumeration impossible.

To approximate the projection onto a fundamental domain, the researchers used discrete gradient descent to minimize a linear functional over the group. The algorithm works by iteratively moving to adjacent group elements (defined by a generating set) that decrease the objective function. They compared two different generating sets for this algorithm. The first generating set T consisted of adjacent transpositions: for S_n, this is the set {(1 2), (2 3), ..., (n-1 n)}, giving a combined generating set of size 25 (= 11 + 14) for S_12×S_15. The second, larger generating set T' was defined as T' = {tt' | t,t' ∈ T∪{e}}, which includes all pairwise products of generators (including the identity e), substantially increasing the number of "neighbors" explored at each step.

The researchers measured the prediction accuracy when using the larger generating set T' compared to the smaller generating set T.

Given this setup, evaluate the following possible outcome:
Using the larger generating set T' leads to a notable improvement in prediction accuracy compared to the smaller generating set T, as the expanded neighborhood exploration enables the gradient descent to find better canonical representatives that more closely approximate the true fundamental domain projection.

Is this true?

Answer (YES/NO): NO